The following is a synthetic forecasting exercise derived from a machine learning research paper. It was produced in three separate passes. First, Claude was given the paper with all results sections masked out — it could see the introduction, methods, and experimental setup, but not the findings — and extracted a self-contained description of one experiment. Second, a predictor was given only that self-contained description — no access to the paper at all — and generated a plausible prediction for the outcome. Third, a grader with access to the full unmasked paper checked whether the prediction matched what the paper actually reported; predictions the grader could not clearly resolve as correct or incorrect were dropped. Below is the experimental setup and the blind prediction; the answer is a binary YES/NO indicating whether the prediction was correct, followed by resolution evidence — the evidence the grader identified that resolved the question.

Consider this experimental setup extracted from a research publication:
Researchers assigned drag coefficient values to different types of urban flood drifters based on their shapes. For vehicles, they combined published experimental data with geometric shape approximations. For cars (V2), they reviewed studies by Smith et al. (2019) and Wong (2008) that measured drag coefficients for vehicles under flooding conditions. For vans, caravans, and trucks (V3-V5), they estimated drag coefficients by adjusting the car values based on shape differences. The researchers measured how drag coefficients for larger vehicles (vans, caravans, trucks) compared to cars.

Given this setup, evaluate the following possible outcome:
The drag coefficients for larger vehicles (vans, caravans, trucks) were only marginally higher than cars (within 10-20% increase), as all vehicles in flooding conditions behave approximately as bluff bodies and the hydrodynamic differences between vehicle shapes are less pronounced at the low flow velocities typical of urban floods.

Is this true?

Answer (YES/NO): YES